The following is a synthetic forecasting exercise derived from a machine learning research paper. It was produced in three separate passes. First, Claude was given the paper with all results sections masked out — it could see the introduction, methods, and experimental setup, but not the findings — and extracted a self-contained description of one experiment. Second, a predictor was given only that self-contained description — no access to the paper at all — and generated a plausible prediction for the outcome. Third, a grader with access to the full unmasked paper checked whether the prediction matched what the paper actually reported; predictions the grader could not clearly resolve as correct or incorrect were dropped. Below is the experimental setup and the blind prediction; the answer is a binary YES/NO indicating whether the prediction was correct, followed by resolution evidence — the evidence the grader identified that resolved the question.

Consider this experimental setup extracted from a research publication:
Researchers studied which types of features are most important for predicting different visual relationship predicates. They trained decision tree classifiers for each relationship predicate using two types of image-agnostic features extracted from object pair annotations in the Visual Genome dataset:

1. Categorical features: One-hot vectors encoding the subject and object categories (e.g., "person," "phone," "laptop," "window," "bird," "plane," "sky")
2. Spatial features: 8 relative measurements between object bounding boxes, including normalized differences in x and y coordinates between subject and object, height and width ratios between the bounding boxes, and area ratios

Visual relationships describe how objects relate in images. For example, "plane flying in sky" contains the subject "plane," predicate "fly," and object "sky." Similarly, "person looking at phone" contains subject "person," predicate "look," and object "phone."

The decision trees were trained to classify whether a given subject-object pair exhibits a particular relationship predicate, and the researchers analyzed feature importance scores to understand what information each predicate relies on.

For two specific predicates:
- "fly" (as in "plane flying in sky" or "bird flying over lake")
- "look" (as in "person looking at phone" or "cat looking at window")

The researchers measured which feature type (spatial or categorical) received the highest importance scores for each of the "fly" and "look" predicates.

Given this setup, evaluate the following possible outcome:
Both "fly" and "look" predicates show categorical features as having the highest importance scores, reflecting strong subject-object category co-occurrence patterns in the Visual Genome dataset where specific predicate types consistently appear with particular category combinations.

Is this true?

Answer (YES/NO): NO